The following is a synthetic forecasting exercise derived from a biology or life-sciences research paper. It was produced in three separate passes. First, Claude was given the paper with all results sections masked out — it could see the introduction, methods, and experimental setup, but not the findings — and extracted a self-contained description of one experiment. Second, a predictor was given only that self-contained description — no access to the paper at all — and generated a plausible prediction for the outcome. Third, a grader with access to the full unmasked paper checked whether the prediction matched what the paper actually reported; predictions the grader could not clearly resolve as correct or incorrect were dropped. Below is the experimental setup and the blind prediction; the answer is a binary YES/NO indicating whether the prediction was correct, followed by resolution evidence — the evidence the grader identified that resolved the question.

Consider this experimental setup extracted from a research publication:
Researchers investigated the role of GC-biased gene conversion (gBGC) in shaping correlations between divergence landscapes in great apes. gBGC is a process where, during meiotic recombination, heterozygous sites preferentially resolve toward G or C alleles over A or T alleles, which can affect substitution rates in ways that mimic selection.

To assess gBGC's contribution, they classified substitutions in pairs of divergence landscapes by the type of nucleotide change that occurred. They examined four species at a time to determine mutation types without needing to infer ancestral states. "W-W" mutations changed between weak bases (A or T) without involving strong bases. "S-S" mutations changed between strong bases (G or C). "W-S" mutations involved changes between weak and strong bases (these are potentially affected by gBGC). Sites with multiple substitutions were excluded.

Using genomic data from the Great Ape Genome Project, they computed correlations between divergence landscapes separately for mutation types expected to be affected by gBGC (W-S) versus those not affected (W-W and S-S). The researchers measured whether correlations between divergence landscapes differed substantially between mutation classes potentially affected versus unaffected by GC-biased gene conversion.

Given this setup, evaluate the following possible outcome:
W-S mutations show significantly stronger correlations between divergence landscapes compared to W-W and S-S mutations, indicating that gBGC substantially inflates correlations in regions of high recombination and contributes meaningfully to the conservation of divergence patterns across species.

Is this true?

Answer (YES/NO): NO